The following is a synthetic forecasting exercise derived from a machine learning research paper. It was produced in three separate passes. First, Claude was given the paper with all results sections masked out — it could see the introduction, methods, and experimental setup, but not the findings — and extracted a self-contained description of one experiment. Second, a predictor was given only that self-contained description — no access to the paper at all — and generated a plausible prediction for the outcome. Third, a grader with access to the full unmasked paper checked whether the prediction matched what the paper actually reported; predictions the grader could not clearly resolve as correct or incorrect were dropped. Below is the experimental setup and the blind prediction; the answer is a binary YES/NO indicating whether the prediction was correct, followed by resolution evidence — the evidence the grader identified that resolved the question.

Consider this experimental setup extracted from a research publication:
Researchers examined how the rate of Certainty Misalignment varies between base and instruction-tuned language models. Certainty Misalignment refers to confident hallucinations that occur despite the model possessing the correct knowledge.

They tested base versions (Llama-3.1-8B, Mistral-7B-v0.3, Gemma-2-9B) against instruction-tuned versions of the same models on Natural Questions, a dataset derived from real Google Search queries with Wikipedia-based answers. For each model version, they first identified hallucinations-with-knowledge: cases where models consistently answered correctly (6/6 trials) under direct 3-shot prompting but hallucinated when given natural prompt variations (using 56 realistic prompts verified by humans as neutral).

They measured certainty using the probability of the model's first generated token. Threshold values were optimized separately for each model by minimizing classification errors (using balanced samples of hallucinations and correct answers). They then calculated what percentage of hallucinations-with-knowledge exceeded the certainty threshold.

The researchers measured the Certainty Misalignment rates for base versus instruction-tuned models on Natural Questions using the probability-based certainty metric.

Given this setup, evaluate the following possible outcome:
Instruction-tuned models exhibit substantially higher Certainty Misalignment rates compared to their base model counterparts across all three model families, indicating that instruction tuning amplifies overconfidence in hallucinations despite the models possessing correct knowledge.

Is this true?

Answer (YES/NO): NO